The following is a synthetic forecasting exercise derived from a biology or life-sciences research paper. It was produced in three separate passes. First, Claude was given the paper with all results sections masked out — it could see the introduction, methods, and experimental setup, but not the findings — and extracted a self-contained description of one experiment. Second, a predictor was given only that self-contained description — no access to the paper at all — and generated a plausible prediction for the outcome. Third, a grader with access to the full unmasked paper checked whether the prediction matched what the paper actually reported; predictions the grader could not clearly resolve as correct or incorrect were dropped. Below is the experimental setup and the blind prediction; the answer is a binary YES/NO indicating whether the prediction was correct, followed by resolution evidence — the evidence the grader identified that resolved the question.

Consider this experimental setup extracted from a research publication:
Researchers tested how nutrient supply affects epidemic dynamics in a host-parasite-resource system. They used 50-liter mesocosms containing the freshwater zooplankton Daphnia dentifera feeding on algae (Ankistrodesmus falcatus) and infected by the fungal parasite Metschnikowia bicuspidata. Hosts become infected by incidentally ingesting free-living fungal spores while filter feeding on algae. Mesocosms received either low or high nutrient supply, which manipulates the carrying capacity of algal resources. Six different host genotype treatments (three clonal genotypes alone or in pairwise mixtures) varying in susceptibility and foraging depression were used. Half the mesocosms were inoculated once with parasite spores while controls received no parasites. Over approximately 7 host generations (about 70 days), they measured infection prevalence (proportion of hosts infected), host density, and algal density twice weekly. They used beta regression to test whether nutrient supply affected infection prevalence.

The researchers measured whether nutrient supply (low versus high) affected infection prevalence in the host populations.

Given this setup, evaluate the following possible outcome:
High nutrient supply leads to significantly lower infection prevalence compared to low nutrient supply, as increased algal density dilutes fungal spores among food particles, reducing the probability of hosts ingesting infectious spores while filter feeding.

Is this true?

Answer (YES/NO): NO